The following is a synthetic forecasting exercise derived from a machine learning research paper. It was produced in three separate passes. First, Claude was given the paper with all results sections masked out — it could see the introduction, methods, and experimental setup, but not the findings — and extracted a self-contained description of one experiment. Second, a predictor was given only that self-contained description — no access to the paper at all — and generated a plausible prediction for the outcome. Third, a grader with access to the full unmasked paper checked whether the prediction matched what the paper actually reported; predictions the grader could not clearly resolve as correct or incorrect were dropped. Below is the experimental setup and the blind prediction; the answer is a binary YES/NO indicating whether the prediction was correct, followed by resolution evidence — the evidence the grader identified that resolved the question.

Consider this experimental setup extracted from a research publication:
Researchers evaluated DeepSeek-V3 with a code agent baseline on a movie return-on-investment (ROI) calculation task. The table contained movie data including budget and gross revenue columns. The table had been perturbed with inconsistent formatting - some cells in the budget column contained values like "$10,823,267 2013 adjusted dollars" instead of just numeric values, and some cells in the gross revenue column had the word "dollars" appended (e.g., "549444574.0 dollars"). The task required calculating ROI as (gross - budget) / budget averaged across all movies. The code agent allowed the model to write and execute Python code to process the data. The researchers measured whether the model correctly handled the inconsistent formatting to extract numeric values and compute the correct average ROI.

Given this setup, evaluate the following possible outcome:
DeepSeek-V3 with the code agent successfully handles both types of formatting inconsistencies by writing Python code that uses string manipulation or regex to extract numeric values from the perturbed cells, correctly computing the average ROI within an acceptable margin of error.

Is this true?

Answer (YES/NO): YES